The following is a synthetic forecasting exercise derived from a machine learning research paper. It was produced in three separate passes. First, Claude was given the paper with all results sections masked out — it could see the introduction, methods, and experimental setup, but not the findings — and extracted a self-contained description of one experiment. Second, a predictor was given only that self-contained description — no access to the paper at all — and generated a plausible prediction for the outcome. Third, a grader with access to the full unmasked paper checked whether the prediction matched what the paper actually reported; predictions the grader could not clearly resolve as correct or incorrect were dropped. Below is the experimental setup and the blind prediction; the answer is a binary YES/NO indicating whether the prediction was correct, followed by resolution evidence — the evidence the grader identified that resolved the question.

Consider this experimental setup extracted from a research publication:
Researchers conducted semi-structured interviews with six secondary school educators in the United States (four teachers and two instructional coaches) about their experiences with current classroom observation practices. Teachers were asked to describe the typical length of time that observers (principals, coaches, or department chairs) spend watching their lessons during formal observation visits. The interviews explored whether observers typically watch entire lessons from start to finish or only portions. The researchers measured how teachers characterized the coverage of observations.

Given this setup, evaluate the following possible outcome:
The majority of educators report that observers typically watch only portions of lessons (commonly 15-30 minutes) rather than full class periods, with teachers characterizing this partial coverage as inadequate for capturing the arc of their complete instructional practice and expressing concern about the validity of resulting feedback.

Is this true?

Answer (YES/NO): NO